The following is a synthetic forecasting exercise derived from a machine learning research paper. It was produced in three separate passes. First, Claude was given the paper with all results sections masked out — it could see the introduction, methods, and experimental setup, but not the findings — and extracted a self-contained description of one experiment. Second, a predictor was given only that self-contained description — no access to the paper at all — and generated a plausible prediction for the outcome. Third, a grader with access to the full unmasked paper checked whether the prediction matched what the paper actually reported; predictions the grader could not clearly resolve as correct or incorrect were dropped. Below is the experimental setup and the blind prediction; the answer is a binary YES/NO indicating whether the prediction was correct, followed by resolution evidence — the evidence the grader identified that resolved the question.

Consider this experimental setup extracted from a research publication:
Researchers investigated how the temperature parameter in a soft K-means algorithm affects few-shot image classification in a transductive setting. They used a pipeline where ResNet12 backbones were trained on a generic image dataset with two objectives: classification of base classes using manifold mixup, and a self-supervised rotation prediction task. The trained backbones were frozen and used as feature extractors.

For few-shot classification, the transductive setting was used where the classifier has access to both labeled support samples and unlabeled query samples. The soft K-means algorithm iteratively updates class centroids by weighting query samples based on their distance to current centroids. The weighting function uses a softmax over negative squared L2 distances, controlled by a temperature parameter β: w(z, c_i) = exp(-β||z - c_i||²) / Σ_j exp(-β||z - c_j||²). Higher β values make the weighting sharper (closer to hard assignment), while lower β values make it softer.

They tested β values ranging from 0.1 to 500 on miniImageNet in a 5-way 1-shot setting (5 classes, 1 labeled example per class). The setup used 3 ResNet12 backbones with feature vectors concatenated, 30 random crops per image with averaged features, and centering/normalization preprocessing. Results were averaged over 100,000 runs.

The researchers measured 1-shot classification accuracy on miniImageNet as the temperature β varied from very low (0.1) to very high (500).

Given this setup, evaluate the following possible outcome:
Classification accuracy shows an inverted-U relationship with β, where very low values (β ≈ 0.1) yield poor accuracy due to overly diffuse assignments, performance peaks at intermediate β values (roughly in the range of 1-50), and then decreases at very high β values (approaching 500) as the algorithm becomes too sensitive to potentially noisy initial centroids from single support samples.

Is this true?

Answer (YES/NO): YES